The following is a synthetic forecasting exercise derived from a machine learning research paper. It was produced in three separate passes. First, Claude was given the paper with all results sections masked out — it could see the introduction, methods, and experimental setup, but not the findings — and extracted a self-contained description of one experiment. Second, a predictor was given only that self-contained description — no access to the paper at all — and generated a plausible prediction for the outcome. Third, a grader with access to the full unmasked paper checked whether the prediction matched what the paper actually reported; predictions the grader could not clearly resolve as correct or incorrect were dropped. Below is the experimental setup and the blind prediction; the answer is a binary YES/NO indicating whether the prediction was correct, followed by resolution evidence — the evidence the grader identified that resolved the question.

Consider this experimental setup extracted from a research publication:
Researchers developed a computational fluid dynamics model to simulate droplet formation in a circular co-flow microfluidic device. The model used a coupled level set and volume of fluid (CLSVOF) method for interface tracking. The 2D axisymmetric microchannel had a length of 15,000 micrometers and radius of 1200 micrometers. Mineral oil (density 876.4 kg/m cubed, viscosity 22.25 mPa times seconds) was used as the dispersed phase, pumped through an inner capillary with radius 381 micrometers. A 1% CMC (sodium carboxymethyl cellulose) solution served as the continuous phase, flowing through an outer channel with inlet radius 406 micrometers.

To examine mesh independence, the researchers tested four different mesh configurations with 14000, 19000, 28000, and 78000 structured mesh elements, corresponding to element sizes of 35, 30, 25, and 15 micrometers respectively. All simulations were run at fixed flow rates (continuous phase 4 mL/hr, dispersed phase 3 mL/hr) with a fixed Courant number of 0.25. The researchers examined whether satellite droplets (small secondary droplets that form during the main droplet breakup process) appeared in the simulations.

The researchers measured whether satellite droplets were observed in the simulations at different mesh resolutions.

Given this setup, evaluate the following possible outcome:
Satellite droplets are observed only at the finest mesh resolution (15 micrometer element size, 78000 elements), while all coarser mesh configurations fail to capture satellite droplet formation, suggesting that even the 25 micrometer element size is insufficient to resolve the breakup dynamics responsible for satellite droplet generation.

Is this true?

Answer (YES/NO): NO